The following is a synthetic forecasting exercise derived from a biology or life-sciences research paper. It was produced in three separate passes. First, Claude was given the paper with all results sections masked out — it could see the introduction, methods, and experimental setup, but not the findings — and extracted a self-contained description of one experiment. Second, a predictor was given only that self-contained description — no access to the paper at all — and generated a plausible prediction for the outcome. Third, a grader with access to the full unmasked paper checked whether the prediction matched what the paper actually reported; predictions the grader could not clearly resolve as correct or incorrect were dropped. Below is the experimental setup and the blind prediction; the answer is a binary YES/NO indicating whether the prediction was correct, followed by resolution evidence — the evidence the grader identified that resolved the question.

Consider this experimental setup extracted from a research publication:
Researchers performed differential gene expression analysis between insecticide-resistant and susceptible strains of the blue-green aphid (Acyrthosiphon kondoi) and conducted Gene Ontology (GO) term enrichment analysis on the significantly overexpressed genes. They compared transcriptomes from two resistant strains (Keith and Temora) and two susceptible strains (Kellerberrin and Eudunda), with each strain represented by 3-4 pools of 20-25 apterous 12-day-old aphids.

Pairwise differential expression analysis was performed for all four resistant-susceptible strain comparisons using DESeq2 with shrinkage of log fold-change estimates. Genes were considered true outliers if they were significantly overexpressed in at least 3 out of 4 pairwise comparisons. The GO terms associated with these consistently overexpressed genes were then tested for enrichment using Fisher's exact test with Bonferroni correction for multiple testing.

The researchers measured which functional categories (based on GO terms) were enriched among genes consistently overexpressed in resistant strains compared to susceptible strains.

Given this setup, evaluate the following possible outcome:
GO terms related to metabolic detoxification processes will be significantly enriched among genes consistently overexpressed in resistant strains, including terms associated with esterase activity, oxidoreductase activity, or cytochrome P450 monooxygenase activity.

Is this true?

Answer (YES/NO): NO